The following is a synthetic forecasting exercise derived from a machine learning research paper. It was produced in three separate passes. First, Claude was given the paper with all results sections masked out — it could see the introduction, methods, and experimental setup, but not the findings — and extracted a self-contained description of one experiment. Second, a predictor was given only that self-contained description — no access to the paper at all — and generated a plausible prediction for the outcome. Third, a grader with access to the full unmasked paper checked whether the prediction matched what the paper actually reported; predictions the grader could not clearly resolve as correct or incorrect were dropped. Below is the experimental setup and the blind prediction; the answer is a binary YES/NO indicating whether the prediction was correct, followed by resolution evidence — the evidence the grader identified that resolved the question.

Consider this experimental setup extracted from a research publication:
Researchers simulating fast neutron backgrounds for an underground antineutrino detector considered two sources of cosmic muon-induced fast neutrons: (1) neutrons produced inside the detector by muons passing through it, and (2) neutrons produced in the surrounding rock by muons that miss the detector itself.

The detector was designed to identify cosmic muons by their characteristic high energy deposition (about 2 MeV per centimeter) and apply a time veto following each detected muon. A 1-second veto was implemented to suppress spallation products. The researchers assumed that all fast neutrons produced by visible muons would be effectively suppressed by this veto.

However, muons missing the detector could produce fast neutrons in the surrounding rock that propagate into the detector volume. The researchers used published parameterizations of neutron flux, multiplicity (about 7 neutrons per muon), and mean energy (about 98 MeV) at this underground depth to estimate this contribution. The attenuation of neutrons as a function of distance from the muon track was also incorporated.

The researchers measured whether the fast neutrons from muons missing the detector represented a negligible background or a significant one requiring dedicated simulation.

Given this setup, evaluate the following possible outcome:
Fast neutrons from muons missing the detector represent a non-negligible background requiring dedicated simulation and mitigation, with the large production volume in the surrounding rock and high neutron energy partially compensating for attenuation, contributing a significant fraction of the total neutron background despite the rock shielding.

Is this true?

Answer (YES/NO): YES